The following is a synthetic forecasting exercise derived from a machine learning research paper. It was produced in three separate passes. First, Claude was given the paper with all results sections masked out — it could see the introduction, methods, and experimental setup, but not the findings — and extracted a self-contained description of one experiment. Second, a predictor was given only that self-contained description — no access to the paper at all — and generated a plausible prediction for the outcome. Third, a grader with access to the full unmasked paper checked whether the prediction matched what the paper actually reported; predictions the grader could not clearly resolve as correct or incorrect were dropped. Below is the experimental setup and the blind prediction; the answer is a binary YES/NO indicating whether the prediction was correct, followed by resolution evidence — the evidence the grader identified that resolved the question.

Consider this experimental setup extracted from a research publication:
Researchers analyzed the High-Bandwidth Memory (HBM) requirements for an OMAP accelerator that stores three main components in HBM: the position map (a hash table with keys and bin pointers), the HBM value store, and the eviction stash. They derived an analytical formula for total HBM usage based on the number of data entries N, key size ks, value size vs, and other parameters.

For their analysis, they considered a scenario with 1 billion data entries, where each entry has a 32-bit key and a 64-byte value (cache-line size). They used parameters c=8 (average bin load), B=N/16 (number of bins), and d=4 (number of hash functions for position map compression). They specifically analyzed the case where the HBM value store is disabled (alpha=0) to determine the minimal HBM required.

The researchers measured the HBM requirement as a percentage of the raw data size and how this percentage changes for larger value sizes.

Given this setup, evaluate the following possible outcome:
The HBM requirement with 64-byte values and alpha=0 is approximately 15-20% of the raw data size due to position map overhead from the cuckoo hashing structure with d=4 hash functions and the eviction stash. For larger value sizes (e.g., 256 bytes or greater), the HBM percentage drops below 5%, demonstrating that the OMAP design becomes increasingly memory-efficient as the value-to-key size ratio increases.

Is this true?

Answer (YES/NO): NO